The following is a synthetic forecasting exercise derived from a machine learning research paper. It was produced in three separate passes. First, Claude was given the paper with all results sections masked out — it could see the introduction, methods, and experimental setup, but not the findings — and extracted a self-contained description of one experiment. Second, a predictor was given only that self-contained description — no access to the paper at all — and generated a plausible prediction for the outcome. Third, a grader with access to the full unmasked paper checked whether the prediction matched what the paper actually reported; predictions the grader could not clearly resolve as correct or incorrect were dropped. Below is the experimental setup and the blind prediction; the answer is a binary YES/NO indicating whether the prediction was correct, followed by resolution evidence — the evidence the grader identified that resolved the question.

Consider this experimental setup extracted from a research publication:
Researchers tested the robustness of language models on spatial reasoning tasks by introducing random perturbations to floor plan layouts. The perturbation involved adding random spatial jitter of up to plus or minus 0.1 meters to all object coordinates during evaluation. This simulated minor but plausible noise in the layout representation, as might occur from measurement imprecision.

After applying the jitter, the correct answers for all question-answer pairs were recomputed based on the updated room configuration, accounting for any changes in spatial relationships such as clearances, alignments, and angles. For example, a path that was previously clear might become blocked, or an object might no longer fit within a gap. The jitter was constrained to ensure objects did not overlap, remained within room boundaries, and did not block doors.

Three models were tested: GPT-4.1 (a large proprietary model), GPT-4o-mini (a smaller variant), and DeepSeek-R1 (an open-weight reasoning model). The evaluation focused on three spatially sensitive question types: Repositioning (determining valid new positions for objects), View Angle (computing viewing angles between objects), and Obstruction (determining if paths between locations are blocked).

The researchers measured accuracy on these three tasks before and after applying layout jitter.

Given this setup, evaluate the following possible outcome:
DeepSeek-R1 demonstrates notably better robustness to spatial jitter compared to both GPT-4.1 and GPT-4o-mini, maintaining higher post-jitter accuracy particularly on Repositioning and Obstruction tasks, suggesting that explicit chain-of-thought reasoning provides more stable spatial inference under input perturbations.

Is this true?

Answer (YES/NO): NO